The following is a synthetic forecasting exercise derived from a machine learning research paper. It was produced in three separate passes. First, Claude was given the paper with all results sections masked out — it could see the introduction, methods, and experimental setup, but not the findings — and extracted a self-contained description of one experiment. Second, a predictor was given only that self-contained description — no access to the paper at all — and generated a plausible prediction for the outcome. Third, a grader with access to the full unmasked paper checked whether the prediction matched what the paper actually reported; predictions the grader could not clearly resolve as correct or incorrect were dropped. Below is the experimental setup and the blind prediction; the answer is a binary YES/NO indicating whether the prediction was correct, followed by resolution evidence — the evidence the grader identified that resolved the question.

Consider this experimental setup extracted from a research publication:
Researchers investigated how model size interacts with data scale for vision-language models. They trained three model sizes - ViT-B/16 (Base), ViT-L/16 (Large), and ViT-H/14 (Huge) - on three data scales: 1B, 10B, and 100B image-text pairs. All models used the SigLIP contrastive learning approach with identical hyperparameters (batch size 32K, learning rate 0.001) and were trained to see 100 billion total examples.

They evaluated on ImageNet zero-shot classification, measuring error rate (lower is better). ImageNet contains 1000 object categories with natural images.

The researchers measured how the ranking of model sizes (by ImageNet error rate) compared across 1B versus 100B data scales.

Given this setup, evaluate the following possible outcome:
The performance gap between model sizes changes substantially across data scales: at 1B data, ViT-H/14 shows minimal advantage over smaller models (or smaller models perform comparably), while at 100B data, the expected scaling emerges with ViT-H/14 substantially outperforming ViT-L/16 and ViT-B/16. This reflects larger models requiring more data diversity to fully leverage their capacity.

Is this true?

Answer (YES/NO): NO